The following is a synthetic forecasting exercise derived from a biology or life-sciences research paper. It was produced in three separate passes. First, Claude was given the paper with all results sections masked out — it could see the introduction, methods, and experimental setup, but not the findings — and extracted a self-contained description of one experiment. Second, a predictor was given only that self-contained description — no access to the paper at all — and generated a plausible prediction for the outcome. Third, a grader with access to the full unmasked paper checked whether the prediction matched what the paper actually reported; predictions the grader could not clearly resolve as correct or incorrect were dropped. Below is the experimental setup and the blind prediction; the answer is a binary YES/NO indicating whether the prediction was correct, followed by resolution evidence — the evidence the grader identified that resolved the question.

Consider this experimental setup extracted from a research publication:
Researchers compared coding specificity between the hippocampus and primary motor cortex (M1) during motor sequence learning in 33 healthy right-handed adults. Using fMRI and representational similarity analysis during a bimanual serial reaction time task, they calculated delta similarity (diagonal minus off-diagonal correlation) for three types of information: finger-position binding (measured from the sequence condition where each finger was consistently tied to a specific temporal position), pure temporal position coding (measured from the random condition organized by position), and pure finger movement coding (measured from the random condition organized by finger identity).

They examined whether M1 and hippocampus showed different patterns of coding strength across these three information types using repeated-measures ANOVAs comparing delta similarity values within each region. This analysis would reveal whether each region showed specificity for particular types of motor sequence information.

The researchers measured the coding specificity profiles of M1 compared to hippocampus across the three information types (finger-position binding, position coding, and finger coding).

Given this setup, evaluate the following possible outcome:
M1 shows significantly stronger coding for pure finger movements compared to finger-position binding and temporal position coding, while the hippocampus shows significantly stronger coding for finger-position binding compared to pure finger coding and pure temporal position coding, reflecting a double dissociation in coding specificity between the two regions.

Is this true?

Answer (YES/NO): NO